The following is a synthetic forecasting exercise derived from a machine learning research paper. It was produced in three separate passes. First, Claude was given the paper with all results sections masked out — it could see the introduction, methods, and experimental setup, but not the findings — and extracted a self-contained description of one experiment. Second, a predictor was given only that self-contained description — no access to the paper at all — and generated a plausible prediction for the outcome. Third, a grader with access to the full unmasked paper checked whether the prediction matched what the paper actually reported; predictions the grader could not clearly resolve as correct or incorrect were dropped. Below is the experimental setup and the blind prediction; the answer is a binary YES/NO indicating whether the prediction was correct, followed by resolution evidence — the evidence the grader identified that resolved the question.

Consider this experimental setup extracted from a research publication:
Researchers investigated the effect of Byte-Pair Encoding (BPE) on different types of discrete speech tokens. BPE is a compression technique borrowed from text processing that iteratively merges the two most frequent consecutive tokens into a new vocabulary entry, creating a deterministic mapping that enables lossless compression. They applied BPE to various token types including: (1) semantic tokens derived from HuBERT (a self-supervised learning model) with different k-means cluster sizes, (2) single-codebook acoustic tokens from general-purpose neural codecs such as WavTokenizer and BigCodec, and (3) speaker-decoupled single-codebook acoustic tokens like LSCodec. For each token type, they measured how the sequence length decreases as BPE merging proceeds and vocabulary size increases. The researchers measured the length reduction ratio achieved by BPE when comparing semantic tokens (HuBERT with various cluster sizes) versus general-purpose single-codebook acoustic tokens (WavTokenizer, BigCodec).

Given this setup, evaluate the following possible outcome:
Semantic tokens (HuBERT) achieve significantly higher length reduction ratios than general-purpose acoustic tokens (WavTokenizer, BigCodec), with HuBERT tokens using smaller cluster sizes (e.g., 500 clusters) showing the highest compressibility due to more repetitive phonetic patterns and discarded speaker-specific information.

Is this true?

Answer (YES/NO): YES